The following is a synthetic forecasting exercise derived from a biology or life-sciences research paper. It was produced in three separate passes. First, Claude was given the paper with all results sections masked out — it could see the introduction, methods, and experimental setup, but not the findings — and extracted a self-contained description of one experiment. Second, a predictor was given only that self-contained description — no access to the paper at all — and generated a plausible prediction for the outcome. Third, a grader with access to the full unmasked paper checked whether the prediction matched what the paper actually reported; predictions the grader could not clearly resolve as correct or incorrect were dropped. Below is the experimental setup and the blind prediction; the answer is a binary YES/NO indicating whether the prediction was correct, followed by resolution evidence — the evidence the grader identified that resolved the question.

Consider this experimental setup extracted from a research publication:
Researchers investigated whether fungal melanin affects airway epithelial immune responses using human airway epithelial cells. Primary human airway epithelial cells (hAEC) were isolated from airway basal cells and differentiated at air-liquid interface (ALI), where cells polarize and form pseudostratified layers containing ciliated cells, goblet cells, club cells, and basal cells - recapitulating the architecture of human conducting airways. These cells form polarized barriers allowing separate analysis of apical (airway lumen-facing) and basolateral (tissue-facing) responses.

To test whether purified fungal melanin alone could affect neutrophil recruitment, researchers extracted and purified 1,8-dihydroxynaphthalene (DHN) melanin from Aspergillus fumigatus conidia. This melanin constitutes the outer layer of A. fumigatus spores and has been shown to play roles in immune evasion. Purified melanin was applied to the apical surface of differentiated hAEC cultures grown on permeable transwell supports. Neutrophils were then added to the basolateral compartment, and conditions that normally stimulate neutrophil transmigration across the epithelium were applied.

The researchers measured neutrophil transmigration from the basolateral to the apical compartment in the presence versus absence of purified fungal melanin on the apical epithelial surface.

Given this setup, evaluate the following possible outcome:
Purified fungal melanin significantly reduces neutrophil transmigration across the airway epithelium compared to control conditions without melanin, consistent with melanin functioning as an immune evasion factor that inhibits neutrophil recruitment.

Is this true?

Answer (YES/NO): YES